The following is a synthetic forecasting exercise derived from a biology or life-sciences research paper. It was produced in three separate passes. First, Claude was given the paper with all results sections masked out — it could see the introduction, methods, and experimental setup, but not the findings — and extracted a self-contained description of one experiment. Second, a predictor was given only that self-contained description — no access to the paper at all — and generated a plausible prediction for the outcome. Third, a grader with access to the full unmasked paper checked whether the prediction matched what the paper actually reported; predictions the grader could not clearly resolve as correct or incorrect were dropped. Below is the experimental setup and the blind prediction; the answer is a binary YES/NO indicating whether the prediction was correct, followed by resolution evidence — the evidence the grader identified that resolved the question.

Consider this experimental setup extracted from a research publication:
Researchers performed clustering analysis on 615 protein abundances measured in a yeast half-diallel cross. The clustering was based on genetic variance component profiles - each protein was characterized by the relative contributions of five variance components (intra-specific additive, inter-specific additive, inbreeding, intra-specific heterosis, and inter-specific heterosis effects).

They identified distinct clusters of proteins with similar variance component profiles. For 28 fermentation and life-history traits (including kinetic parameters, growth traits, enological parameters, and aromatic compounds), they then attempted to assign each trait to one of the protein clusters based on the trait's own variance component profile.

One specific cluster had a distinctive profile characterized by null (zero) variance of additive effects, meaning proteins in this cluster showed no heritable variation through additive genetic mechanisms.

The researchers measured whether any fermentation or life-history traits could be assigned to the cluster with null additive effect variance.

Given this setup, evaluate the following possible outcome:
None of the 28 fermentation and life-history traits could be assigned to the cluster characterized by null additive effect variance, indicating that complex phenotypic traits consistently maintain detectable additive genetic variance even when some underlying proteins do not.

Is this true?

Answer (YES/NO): YES